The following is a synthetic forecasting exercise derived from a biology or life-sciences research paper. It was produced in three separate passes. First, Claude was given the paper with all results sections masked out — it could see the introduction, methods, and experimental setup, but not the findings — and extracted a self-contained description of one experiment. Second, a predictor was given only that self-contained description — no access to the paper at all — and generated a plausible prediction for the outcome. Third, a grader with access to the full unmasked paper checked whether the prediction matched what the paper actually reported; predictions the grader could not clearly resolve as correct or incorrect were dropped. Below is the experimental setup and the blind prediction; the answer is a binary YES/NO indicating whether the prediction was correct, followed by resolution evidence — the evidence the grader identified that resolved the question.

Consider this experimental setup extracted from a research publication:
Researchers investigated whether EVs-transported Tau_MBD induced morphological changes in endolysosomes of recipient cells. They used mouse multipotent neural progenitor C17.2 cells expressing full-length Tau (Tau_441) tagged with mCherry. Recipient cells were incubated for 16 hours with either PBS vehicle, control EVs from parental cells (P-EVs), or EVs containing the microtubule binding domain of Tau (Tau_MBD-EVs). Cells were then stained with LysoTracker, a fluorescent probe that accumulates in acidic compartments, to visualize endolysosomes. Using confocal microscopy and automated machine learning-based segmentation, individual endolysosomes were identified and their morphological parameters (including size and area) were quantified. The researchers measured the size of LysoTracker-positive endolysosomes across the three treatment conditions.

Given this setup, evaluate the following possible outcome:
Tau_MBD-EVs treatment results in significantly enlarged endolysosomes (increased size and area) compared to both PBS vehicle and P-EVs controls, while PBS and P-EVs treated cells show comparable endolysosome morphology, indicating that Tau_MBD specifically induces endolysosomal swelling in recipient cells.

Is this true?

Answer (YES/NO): NO